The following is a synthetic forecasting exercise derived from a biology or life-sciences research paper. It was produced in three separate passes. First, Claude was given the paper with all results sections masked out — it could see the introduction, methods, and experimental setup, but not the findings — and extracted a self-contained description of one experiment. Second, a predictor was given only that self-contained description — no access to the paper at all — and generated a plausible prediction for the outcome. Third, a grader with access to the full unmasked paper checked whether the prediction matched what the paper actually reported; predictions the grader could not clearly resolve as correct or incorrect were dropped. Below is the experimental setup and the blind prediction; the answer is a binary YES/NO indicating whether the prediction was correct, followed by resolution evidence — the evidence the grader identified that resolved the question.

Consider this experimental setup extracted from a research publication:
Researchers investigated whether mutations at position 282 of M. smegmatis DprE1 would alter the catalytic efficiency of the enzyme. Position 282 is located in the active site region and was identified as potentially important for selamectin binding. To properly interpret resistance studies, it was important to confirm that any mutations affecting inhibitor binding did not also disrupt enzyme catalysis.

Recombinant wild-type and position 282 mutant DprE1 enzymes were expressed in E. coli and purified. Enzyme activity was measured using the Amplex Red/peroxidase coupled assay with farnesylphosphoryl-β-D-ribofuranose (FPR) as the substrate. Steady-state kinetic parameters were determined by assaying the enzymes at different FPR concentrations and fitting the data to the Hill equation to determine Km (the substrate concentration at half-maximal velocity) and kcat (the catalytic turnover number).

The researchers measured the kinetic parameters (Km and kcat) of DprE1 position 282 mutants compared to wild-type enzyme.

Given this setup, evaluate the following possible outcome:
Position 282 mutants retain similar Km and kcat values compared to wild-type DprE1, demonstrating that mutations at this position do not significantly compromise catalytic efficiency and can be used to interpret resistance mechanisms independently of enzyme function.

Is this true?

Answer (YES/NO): YES